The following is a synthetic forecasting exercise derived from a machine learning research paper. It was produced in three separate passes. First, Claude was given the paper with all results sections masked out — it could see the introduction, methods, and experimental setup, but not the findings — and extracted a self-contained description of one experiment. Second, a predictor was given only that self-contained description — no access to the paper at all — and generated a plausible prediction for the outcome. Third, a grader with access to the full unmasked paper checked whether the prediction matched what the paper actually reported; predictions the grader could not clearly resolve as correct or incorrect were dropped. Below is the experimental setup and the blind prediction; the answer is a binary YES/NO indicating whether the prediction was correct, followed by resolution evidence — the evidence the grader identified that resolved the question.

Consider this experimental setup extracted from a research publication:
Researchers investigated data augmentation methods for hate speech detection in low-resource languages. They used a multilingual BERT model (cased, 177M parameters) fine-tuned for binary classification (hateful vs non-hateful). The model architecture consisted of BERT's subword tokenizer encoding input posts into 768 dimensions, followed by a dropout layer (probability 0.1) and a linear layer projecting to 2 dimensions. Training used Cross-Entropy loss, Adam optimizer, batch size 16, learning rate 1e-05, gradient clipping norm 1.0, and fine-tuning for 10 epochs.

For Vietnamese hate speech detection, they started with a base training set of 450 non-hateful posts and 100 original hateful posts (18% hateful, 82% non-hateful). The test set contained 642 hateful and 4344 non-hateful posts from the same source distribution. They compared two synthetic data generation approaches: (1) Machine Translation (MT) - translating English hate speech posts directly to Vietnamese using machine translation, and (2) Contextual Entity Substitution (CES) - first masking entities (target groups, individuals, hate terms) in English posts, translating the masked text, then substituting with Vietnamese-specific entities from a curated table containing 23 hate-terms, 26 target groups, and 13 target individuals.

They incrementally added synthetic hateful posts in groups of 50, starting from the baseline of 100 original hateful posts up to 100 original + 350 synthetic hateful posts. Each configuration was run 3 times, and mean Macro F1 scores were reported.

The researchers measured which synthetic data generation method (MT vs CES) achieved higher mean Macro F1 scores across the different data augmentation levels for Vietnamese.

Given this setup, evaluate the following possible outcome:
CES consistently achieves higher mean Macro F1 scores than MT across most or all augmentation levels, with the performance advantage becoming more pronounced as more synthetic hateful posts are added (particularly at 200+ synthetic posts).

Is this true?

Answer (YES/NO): NO